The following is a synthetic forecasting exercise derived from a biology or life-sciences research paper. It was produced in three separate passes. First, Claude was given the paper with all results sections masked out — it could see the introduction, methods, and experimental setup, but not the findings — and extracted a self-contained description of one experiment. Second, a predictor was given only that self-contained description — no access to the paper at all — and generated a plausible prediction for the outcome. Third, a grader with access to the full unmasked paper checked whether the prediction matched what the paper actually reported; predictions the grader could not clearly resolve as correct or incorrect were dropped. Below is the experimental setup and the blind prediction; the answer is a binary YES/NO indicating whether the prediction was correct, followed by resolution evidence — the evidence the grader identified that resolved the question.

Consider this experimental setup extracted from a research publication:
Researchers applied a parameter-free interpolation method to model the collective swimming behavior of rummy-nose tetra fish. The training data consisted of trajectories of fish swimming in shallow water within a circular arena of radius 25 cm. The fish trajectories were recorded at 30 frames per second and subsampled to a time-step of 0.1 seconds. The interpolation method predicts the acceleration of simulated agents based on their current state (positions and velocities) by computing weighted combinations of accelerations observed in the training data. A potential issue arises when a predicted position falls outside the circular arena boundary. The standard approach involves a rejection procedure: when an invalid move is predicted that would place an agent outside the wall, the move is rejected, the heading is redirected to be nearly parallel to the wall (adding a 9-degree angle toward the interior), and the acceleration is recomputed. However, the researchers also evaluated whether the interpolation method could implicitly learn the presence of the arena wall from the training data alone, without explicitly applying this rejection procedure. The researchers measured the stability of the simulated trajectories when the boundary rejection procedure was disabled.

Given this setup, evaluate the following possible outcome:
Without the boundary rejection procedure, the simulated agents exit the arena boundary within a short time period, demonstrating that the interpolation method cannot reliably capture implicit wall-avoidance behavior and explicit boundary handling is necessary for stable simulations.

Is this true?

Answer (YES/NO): NO